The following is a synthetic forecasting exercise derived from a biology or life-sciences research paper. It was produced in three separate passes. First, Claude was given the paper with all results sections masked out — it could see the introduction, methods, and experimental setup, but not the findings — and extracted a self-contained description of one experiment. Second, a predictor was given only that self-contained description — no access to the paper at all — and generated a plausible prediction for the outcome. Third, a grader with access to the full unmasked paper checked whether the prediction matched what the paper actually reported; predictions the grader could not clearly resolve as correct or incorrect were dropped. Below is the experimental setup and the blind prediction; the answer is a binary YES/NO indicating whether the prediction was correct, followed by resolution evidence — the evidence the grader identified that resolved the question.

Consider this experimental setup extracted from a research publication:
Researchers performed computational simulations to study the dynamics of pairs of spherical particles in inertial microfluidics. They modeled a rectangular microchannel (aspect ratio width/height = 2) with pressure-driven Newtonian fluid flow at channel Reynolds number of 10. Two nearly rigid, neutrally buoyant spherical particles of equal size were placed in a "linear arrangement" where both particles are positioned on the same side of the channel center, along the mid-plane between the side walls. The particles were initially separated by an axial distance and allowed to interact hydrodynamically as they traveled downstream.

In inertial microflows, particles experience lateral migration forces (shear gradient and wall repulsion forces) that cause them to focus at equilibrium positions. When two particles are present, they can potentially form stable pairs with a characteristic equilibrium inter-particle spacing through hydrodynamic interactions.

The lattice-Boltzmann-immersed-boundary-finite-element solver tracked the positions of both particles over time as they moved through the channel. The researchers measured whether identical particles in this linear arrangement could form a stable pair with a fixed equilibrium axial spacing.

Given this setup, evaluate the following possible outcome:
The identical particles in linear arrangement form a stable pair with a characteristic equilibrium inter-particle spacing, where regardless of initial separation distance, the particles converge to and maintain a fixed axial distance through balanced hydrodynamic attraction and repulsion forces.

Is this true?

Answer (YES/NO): NO